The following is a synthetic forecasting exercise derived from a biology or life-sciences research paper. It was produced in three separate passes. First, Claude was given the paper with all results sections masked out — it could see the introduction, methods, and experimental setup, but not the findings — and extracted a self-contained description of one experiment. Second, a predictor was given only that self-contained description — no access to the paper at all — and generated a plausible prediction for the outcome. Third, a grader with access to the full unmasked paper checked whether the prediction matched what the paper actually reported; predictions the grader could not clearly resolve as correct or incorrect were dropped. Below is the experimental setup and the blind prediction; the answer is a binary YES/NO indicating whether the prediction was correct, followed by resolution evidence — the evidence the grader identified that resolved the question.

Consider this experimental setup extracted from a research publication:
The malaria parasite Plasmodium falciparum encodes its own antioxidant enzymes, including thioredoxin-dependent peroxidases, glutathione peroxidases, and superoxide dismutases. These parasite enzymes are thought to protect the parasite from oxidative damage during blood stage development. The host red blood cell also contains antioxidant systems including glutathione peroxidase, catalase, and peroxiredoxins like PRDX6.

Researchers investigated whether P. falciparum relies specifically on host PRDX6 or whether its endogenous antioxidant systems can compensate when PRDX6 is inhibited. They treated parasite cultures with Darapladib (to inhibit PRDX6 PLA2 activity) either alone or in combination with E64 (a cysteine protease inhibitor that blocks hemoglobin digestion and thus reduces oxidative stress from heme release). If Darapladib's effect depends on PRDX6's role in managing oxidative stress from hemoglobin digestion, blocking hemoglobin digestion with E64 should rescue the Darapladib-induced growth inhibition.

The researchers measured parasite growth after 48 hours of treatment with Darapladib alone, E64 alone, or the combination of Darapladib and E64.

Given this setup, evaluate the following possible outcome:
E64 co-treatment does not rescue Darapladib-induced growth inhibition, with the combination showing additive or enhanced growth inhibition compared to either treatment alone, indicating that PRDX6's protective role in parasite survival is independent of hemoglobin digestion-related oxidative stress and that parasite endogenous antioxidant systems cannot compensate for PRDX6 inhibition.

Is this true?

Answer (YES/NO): NO